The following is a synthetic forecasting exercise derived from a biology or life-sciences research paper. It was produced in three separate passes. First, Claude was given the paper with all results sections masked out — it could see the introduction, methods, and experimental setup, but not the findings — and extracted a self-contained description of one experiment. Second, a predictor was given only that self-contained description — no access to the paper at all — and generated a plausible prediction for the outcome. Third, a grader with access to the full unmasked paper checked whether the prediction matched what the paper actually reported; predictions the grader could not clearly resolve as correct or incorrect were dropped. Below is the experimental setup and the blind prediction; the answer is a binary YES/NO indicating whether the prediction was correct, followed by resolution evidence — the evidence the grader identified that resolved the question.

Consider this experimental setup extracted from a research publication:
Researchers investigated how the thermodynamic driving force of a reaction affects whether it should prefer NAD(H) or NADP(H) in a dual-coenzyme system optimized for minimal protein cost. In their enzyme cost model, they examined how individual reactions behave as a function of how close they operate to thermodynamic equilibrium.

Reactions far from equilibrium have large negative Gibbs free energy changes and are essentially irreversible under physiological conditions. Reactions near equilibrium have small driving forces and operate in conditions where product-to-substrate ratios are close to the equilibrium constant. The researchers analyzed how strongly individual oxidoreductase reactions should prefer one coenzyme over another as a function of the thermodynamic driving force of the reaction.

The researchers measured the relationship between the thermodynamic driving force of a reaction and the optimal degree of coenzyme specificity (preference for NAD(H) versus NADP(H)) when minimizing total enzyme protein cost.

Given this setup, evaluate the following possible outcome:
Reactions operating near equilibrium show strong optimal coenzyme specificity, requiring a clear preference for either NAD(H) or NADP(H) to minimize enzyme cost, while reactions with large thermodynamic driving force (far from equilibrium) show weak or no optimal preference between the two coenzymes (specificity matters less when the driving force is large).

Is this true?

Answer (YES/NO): YES